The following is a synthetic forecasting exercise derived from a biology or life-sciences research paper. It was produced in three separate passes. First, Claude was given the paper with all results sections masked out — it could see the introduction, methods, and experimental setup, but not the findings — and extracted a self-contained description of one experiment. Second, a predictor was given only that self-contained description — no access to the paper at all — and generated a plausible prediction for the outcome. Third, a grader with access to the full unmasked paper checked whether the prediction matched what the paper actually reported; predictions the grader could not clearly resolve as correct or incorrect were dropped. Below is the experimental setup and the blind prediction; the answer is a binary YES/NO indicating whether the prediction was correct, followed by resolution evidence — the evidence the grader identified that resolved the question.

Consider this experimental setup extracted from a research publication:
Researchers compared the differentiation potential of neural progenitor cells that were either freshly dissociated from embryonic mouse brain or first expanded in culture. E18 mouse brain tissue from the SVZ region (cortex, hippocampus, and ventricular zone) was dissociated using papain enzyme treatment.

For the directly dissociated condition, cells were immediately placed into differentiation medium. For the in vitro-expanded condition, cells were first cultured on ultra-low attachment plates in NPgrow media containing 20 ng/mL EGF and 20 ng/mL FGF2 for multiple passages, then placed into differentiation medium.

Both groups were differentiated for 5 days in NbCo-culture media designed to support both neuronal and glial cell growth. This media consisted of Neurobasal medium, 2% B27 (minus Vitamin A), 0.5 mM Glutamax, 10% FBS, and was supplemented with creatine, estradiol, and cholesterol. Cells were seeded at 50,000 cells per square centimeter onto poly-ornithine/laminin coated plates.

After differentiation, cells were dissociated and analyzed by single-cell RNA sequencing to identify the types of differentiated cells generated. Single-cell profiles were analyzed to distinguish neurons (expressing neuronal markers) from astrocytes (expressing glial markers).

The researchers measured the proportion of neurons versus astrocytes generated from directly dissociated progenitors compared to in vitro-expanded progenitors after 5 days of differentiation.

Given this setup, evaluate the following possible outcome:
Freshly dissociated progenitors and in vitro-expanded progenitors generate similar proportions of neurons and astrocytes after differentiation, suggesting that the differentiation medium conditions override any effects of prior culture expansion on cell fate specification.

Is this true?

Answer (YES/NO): NO